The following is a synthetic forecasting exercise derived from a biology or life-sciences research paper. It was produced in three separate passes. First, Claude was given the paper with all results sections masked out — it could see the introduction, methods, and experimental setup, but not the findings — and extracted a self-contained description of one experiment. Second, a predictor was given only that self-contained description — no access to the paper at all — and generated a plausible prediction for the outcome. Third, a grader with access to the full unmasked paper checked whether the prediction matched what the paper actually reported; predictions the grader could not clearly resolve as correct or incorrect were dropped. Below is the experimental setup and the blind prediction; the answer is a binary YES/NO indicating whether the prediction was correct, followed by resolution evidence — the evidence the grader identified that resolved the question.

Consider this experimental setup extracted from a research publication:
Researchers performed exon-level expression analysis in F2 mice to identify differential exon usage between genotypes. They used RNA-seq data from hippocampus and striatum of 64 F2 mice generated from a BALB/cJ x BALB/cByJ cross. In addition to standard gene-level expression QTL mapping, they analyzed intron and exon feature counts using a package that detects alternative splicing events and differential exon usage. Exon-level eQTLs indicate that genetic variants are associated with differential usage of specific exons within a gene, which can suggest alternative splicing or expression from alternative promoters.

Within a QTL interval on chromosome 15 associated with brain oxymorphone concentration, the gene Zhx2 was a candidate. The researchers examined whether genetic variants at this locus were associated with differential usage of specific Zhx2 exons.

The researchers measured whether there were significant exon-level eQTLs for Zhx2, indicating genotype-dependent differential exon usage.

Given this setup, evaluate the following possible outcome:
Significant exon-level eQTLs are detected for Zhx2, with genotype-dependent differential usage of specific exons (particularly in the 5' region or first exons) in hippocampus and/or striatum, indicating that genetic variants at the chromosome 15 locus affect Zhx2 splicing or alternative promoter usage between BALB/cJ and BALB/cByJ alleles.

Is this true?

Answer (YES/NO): YES